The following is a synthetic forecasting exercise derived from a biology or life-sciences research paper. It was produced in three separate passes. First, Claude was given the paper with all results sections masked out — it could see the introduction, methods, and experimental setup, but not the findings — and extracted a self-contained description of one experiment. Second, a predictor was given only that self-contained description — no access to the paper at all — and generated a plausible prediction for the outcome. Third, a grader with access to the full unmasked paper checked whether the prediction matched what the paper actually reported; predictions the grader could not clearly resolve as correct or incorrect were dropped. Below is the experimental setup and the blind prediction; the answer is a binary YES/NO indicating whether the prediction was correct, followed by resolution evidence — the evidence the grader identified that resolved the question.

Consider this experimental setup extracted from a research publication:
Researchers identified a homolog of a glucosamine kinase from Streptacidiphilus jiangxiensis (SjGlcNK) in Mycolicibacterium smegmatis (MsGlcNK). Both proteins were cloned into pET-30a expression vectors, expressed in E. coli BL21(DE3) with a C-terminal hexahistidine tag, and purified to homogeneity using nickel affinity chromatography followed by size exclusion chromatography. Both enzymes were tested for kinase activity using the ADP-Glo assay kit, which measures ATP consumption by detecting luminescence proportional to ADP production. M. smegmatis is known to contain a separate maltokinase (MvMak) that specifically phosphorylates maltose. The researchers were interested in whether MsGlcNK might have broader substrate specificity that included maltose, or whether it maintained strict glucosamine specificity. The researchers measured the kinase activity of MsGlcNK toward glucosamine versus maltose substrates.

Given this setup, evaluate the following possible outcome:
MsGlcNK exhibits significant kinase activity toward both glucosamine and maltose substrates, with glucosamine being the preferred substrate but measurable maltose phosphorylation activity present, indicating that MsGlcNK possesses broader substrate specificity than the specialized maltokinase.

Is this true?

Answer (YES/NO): NO